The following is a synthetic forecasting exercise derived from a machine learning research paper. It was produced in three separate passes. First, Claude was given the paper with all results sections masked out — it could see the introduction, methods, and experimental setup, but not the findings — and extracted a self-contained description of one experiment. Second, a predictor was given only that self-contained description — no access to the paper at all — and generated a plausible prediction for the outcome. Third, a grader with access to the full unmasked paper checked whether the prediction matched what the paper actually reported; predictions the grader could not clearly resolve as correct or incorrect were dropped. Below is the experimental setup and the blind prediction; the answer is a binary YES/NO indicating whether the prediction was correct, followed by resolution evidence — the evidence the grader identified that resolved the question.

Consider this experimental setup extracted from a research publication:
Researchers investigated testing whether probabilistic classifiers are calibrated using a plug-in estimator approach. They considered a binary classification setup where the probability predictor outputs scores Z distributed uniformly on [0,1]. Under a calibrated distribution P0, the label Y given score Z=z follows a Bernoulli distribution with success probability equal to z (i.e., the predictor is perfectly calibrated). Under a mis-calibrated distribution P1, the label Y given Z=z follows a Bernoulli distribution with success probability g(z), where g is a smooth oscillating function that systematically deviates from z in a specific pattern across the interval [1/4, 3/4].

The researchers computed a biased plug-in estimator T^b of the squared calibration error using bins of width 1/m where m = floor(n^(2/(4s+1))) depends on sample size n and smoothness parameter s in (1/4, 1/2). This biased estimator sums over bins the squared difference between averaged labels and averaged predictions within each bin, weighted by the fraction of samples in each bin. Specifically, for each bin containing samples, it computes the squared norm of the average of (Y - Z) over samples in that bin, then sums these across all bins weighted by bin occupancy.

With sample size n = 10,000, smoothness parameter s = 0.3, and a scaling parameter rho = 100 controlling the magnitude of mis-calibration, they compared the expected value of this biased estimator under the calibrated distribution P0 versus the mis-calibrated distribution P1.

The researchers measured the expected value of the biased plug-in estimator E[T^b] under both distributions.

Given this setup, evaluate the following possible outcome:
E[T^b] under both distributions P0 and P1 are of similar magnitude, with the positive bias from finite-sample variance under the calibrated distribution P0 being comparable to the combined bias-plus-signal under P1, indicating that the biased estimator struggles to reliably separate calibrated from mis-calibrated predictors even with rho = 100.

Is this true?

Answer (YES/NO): NO